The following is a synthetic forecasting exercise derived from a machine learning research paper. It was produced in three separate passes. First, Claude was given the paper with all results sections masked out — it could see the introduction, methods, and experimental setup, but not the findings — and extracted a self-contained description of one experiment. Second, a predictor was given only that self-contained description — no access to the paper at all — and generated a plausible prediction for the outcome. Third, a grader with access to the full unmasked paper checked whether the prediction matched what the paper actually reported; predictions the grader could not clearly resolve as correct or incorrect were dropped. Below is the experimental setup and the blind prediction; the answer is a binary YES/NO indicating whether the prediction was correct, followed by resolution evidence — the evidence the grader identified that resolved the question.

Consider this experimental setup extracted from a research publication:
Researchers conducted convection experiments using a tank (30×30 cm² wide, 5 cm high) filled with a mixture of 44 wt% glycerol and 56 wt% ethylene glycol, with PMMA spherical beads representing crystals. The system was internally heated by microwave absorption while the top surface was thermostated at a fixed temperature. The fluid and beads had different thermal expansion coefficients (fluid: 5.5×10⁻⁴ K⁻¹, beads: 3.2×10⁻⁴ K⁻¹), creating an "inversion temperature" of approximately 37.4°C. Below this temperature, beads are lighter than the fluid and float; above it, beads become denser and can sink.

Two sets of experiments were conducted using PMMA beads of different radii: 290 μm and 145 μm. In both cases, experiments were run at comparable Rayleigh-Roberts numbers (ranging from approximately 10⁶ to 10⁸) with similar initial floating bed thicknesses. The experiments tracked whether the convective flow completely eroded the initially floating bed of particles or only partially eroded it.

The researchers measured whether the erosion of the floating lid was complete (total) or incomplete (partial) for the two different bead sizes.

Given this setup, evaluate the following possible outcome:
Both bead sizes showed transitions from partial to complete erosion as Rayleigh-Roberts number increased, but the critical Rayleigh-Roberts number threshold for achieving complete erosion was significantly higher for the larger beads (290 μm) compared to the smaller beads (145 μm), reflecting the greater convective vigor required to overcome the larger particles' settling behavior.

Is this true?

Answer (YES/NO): NO